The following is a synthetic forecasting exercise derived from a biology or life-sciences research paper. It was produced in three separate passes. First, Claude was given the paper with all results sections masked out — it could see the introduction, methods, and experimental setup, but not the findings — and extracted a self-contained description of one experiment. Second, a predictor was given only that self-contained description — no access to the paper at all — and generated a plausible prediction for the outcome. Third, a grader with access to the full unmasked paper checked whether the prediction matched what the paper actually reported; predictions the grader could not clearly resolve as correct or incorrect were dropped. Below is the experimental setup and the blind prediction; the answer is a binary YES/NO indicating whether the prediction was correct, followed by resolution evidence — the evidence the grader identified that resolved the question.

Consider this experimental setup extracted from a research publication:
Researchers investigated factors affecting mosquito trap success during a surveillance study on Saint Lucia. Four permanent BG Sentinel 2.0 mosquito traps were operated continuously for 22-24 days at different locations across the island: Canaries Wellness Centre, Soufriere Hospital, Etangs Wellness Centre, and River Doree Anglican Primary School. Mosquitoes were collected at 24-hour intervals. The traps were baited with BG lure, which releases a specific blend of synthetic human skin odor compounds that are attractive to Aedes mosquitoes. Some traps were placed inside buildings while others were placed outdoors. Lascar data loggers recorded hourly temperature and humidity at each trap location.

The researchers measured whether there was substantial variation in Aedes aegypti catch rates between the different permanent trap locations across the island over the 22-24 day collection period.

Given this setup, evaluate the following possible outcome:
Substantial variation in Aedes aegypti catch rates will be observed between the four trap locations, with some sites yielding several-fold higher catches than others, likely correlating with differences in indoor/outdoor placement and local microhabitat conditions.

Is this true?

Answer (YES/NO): YES